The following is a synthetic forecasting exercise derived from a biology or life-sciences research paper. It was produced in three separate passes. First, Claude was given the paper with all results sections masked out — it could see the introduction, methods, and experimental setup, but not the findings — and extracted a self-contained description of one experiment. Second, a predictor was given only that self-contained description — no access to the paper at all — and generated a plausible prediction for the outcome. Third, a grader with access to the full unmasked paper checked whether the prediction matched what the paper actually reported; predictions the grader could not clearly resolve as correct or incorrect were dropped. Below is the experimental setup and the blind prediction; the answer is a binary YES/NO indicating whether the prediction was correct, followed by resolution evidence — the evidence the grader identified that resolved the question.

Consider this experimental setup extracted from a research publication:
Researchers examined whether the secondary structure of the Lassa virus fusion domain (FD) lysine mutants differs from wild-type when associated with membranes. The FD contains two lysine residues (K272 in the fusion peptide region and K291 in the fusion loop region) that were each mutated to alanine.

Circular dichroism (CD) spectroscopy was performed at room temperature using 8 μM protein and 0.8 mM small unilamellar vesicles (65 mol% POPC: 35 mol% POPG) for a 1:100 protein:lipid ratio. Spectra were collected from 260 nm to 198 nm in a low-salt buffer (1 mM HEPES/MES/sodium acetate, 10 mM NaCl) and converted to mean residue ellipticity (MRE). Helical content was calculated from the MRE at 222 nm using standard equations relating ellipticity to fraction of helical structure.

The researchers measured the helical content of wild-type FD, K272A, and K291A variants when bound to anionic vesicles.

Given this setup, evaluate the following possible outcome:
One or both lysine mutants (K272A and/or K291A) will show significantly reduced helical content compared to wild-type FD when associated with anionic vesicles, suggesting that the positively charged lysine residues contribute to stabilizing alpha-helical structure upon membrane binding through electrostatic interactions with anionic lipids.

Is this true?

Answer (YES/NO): NO